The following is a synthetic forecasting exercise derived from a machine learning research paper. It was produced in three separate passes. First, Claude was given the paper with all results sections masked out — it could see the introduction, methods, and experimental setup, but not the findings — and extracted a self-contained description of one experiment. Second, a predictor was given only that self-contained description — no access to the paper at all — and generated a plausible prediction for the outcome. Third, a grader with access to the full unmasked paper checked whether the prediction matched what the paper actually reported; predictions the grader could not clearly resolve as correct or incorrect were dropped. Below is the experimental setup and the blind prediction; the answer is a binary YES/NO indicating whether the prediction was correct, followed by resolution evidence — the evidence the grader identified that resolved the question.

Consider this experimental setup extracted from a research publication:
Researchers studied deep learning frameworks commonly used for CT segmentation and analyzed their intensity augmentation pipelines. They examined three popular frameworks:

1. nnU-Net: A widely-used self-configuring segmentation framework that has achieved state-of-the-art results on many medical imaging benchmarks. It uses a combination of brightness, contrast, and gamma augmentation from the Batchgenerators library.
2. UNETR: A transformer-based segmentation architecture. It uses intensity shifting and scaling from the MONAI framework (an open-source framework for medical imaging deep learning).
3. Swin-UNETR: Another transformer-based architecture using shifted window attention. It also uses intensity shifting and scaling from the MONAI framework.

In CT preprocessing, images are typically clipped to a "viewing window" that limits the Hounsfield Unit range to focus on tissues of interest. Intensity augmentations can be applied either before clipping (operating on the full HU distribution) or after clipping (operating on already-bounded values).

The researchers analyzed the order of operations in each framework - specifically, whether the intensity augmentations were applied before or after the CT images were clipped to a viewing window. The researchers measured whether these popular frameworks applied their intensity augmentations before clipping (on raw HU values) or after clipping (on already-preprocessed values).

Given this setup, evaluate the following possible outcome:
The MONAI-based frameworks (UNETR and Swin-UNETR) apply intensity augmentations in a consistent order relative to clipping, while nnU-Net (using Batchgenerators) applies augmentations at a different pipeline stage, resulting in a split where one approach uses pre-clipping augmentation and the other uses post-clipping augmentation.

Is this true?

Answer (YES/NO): NO